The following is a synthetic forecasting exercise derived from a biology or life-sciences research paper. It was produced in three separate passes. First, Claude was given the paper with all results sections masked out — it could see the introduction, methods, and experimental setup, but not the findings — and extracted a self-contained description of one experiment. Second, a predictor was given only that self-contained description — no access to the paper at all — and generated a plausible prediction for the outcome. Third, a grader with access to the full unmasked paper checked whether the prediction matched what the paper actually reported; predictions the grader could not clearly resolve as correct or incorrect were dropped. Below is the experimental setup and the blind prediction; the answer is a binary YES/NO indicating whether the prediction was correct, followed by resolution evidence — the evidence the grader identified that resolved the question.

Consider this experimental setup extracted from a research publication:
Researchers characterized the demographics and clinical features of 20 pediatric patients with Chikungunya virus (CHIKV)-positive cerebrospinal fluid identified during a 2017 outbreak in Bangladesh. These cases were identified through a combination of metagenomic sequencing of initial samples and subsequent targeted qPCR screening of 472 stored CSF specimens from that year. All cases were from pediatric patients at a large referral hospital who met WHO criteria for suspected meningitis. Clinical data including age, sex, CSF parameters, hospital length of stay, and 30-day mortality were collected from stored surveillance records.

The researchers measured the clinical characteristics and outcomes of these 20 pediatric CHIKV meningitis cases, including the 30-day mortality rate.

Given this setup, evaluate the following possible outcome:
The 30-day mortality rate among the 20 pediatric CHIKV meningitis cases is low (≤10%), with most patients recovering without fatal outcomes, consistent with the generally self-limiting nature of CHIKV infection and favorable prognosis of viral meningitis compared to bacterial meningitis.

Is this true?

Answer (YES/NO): YES